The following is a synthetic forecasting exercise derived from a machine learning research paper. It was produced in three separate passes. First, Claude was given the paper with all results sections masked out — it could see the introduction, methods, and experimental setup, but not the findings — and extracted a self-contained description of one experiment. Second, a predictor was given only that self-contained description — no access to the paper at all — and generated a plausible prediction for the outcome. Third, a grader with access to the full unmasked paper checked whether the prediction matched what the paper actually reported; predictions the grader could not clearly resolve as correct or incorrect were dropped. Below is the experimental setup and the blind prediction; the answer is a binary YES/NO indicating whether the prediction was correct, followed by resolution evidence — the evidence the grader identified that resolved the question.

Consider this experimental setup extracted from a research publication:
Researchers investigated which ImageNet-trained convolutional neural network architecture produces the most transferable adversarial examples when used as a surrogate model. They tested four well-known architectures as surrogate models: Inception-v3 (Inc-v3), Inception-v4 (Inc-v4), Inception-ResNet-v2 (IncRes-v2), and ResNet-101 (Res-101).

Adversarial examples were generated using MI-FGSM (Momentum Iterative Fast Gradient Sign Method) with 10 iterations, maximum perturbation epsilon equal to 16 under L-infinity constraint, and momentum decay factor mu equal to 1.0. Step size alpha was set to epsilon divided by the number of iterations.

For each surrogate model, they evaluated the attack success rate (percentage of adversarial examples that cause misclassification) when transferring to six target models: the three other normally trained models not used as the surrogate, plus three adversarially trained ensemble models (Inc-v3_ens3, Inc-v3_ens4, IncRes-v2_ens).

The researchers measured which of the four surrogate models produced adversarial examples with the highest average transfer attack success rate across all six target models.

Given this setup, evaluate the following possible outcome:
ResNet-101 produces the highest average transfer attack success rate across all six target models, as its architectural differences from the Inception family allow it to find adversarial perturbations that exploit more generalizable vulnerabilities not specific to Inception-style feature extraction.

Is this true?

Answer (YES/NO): YES